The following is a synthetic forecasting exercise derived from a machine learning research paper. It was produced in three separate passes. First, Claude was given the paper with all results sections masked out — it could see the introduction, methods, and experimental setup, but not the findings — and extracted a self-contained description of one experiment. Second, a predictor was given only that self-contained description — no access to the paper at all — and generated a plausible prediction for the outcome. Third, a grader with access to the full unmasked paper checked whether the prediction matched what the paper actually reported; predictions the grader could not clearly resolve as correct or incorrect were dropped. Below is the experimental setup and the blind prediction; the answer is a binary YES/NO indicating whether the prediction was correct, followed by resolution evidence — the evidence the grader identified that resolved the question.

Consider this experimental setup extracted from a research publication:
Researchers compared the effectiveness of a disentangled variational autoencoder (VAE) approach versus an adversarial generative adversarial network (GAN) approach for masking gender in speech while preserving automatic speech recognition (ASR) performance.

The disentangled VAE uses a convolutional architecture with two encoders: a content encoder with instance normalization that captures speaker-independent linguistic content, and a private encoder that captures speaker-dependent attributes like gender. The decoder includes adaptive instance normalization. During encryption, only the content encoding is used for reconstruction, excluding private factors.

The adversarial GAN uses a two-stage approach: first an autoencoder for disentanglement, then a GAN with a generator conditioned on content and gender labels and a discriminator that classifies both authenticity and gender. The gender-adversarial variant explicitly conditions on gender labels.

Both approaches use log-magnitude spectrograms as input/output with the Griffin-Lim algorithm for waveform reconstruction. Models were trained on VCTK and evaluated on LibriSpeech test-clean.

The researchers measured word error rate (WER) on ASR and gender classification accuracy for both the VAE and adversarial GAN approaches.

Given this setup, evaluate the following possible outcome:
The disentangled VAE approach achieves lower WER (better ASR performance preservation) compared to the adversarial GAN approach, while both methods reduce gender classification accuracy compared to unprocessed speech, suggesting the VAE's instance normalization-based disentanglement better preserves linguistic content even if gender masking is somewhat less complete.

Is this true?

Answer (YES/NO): NO